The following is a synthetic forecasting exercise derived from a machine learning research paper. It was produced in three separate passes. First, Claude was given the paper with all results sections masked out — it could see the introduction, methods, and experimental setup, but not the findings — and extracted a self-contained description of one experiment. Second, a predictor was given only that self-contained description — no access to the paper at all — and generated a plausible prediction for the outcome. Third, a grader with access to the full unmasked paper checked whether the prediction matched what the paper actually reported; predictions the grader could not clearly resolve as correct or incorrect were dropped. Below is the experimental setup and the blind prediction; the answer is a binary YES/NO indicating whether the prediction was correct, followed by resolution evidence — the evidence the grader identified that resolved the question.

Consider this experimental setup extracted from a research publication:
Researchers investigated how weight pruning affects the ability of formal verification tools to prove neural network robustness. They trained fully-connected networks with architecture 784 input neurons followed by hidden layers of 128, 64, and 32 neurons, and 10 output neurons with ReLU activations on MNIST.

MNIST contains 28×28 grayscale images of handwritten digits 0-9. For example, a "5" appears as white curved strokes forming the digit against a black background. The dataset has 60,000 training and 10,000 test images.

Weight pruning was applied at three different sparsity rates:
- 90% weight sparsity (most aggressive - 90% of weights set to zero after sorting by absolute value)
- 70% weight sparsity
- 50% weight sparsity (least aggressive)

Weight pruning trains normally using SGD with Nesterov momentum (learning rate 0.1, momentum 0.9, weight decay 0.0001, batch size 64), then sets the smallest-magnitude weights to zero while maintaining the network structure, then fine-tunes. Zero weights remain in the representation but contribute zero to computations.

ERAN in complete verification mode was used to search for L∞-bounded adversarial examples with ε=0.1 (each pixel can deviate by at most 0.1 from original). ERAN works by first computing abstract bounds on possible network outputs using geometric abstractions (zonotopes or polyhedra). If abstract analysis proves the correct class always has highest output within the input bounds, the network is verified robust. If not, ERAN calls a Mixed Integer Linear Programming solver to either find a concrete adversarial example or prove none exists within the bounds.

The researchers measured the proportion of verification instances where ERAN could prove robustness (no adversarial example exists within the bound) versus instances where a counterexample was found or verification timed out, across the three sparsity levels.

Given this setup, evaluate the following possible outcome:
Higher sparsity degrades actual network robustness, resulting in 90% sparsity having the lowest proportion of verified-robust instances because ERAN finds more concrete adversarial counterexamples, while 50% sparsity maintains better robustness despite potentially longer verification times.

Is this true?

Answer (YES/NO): NO